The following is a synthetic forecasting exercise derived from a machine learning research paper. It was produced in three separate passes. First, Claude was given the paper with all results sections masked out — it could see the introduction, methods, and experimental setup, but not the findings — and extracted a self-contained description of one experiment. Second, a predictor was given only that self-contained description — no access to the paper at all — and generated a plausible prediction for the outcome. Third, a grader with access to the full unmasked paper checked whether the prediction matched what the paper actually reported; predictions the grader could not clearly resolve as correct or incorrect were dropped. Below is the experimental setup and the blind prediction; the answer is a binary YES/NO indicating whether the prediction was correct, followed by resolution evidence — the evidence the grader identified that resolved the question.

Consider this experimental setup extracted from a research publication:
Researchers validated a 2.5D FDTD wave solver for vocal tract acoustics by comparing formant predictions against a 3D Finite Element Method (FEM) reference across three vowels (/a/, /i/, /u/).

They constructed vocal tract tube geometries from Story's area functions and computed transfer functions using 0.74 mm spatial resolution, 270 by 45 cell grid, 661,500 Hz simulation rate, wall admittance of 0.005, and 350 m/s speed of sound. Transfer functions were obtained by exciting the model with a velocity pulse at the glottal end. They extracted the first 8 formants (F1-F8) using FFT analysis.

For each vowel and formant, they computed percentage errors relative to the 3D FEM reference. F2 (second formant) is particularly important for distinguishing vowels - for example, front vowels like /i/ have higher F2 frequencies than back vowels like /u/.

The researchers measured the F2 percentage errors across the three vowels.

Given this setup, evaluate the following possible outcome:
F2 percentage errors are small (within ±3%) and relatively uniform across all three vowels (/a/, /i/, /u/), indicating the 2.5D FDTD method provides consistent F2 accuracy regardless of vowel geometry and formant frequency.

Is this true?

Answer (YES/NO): NO